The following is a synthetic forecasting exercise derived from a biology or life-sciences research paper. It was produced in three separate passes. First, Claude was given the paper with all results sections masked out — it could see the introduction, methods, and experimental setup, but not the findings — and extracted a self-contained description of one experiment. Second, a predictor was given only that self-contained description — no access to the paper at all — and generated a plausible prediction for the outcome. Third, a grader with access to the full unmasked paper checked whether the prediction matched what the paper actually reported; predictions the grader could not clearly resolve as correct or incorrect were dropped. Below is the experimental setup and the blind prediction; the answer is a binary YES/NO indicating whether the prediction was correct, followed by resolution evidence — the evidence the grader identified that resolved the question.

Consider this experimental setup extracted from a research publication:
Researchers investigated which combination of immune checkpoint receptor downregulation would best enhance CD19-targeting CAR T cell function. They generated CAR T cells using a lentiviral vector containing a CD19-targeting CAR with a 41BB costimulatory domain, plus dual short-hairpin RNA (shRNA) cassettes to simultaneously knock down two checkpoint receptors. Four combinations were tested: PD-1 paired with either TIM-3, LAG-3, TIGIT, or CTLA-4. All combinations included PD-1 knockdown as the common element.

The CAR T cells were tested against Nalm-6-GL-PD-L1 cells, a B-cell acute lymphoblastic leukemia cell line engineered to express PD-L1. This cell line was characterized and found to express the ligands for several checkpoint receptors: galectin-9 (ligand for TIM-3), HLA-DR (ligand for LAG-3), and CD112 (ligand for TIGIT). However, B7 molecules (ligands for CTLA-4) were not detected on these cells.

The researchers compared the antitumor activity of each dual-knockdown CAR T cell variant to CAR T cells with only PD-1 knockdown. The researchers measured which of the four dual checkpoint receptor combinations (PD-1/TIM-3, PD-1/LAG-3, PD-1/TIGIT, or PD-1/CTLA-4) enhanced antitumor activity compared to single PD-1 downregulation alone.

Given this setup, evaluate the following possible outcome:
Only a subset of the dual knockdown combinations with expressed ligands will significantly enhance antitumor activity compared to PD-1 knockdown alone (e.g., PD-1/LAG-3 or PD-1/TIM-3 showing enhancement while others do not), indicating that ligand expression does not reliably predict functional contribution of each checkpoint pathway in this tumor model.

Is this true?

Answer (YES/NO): NO